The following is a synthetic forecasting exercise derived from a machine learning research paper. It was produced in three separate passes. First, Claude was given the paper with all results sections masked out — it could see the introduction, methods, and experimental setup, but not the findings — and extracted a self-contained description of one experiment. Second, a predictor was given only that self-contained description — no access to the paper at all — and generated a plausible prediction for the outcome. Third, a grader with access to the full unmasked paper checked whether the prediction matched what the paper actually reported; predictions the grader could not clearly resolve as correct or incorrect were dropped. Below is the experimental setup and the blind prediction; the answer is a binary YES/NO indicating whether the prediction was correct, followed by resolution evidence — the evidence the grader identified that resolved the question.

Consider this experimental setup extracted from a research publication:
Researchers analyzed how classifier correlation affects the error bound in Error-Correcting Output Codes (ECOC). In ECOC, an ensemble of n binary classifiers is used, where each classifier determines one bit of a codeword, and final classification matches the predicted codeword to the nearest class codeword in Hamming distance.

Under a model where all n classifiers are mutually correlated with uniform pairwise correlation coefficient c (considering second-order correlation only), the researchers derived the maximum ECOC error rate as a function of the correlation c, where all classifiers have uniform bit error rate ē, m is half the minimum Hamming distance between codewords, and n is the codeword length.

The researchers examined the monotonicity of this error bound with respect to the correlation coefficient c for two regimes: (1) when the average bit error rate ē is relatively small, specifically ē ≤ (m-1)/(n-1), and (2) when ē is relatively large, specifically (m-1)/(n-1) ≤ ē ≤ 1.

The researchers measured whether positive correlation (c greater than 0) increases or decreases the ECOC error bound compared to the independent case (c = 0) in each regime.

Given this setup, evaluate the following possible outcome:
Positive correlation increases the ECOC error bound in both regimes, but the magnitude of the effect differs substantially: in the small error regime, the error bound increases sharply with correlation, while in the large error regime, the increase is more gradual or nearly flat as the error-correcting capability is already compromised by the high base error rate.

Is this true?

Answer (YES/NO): NO